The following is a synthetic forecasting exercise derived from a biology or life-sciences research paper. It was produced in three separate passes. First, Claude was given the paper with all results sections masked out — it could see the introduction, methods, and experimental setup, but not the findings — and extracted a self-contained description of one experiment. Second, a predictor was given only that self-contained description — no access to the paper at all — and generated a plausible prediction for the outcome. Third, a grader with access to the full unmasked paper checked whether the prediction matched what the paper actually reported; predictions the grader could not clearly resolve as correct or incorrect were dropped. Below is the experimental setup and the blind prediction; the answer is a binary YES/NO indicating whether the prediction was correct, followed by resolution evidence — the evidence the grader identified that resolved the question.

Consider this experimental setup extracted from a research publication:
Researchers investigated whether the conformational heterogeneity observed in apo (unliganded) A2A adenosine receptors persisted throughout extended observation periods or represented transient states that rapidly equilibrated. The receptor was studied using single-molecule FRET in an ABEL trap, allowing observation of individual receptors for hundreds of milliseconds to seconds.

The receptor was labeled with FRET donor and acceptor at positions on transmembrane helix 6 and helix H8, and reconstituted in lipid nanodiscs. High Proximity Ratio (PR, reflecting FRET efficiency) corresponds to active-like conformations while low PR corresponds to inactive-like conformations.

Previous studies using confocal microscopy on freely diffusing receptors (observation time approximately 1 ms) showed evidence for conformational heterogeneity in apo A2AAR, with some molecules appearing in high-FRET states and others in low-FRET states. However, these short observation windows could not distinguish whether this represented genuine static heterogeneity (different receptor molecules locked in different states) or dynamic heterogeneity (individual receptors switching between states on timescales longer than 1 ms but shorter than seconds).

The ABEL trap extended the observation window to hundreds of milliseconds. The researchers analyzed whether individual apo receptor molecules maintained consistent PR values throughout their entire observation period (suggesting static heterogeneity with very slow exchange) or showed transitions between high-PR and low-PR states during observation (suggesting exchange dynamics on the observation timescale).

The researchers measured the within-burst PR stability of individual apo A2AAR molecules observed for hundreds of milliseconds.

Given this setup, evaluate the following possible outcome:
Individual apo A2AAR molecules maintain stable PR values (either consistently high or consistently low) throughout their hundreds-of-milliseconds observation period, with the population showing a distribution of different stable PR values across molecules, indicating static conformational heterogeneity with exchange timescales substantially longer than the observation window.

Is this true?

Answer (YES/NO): YES